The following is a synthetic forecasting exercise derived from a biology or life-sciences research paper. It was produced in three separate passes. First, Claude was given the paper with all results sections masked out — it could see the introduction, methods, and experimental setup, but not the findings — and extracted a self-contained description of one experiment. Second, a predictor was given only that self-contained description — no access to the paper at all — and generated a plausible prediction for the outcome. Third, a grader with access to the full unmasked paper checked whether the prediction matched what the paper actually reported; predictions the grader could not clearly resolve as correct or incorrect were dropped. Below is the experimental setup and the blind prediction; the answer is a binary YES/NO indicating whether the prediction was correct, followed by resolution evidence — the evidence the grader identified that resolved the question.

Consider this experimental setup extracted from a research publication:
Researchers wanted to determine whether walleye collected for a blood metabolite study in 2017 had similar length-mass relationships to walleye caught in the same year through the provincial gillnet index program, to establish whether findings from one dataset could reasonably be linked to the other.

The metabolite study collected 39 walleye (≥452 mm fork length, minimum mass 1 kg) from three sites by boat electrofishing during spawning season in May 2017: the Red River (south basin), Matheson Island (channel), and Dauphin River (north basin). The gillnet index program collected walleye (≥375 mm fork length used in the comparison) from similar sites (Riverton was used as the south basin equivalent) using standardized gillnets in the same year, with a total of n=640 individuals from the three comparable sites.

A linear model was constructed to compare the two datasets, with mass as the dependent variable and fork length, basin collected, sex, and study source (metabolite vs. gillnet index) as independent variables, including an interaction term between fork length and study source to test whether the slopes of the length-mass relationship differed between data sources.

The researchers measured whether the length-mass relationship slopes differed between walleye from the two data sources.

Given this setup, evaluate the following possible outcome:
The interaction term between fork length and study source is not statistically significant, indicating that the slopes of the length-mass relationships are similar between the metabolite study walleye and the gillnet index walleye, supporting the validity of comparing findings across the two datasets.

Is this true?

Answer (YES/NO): YES